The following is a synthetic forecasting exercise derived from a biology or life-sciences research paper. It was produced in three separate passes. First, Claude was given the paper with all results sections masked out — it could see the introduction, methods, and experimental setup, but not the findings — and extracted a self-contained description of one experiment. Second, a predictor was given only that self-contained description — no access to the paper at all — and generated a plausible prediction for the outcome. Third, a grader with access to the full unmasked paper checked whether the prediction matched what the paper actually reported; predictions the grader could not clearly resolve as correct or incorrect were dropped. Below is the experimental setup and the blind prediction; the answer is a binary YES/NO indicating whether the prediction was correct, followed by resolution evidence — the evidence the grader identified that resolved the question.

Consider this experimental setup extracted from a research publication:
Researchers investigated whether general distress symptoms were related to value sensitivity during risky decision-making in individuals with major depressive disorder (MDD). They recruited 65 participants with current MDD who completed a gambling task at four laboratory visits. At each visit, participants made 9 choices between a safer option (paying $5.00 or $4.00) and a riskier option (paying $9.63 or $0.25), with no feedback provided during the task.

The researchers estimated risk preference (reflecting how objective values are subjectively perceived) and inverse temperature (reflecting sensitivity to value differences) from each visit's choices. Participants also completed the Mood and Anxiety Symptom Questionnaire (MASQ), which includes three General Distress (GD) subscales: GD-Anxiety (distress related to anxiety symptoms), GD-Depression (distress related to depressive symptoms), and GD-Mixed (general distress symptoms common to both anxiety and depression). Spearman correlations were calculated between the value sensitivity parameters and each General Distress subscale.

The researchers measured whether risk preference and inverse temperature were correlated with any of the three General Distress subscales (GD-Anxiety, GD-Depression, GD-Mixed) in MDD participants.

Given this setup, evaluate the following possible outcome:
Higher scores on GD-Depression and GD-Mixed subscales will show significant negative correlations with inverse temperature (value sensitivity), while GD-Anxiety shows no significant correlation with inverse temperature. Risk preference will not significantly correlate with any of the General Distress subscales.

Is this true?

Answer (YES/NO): NO